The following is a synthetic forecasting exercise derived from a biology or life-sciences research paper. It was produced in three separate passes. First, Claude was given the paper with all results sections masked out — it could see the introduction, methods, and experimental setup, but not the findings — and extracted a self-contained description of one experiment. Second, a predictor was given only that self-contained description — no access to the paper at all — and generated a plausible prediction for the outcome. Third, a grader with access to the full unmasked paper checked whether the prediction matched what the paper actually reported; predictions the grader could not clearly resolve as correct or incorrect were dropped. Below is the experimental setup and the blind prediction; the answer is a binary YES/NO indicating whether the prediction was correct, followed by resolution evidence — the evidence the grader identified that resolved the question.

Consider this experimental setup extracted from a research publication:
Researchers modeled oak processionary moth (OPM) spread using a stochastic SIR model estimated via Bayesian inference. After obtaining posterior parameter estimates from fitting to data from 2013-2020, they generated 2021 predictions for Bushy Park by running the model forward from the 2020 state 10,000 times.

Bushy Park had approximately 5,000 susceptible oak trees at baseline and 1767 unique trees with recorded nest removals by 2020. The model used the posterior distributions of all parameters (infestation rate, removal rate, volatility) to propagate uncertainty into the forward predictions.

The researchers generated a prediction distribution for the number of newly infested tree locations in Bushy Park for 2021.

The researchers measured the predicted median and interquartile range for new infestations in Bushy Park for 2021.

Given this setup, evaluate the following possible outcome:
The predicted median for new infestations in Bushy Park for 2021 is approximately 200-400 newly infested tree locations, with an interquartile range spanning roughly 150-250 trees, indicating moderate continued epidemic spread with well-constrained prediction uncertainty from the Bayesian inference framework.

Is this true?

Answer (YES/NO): NO